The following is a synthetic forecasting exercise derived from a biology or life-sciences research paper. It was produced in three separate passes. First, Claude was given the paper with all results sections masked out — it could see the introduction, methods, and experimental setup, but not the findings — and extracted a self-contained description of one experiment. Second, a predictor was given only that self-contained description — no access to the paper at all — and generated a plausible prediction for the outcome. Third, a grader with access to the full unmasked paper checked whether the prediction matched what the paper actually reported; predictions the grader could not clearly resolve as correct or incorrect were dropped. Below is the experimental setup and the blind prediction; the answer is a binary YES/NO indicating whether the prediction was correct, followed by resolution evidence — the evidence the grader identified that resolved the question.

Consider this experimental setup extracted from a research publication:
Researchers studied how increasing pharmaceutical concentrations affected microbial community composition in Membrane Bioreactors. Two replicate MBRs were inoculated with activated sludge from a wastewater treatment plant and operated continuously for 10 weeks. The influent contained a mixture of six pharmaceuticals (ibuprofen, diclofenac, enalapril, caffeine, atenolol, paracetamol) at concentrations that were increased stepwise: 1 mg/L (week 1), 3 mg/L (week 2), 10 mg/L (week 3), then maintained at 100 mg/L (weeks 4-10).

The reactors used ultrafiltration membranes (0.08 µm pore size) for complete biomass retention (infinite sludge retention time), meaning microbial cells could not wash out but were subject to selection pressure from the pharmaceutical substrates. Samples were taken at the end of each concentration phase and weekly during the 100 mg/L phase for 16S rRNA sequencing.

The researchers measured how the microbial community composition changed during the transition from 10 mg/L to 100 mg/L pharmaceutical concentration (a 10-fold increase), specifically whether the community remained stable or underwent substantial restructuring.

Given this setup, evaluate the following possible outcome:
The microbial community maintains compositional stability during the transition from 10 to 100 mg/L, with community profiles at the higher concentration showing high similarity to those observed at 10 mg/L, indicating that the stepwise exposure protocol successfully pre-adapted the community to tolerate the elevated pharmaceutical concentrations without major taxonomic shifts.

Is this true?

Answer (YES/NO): NO